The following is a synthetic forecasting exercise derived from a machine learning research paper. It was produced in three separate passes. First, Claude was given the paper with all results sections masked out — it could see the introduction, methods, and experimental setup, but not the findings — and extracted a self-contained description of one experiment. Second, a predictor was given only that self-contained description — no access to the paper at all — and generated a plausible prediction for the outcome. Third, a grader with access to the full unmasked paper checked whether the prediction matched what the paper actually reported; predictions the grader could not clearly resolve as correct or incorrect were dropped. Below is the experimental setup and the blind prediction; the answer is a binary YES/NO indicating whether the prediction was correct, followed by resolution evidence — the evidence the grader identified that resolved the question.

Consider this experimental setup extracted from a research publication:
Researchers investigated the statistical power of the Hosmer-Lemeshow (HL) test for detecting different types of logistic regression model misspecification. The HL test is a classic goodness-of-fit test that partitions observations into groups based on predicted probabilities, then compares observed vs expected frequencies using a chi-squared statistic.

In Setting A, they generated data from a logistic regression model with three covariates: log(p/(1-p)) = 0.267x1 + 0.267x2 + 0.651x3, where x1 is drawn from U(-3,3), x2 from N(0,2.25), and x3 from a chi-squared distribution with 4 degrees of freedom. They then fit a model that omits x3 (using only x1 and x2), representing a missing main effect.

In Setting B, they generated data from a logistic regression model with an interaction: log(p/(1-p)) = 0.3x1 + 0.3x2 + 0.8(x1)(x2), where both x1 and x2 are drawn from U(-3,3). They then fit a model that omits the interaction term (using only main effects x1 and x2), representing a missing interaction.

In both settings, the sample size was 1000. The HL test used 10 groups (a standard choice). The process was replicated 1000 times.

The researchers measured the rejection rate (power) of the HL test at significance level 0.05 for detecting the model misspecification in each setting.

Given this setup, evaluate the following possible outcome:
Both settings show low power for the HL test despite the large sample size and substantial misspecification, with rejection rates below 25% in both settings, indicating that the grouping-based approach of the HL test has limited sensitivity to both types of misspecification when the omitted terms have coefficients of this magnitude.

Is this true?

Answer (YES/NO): NO